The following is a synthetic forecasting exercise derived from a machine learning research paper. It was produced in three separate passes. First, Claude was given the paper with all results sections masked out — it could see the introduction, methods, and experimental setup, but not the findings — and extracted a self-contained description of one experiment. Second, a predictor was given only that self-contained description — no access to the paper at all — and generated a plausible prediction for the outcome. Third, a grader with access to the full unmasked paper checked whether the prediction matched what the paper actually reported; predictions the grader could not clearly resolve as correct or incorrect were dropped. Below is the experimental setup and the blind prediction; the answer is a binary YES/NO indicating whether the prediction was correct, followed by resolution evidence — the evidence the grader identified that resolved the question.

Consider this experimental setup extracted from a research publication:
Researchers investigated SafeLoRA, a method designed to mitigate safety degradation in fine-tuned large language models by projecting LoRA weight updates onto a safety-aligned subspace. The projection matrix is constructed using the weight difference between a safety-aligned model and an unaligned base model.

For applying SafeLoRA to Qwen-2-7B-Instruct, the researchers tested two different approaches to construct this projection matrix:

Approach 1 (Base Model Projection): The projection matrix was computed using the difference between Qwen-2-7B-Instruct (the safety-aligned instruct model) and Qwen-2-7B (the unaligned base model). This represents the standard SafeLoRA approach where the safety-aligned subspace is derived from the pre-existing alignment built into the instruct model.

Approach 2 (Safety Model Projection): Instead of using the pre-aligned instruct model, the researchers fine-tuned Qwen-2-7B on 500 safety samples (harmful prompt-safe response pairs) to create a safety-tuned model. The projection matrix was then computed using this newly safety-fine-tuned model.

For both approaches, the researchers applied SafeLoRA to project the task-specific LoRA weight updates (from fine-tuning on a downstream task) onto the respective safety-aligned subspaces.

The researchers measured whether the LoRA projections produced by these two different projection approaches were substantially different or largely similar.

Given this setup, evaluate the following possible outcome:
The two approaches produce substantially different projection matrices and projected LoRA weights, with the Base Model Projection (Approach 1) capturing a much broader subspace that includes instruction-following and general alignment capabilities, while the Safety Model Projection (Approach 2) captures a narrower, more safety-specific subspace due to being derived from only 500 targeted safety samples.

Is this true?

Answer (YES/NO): NO